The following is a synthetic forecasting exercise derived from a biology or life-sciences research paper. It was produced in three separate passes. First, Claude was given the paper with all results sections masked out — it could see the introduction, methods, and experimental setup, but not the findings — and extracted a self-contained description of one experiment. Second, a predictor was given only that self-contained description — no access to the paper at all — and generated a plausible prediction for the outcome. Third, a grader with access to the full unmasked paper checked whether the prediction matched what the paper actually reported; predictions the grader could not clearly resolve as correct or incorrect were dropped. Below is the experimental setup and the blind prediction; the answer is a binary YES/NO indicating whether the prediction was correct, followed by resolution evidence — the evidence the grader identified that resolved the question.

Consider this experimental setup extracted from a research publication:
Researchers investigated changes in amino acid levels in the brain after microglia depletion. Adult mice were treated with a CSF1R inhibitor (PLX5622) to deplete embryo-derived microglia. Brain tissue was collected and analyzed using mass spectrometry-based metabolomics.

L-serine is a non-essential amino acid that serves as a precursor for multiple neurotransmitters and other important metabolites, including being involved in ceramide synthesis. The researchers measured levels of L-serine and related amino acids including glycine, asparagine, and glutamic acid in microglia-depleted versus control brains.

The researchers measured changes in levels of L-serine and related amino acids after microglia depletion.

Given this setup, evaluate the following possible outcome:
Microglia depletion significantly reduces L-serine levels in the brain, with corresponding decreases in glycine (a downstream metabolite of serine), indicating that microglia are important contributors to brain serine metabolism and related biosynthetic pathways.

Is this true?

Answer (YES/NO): NO